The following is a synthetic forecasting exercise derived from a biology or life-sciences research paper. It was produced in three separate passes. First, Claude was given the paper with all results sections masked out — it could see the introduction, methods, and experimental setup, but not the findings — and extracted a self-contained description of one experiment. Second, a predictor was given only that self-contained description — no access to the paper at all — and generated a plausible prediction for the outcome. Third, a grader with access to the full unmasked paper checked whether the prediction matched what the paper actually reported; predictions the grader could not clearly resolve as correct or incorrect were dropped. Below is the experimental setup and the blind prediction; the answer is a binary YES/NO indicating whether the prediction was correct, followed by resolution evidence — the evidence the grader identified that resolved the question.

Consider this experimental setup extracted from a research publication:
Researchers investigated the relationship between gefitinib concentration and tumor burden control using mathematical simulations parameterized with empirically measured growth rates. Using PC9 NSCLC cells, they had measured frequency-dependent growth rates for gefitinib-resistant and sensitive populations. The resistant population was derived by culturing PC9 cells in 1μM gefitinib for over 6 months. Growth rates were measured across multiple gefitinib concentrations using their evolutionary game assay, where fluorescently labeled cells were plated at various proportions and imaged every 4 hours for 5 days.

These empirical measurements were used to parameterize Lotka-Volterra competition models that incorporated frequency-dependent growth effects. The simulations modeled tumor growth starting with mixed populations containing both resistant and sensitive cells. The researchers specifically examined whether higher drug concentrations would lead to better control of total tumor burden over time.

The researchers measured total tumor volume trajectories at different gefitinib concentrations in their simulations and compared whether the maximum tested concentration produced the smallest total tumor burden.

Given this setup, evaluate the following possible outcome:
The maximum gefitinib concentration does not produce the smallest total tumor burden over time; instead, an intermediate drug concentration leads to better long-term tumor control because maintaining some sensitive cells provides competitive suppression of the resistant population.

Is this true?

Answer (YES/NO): YES